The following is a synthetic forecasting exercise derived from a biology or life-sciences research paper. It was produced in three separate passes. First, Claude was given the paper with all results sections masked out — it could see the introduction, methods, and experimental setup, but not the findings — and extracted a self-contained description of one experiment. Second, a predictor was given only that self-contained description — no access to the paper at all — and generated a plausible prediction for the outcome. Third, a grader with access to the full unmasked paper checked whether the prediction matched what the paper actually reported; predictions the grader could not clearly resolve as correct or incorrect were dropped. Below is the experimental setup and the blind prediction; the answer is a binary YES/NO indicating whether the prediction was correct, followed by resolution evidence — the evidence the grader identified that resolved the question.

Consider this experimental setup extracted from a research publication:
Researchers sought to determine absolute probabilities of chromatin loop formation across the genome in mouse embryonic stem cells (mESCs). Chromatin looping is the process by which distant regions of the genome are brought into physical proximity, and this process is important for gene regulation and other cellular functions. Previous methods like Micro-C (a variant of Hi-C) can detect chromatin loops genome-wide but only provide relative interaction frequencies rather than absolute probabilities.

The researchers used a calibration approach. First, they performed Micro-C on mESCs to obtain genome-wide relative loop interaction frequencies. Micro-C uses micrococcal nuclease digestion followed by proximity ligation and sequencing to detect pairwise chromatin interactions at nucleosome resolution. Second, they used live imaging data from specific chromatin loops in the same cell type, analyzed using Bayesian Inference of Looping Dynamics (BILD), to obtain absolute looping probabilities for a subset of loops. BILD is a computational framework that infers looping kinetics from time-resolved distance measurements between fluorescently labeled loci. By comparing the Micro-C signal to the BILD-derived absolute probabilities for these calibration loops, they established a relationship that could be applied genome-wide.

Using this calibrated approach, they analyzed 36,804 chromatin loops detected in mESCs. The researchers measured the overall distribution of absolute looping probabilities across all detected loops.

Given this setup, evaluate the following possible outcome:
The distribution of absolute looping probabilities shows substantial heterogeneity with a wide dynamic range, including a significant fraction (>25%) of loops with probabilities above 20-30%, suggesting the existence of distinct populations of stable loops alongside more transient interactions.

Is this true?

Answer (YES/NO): NO